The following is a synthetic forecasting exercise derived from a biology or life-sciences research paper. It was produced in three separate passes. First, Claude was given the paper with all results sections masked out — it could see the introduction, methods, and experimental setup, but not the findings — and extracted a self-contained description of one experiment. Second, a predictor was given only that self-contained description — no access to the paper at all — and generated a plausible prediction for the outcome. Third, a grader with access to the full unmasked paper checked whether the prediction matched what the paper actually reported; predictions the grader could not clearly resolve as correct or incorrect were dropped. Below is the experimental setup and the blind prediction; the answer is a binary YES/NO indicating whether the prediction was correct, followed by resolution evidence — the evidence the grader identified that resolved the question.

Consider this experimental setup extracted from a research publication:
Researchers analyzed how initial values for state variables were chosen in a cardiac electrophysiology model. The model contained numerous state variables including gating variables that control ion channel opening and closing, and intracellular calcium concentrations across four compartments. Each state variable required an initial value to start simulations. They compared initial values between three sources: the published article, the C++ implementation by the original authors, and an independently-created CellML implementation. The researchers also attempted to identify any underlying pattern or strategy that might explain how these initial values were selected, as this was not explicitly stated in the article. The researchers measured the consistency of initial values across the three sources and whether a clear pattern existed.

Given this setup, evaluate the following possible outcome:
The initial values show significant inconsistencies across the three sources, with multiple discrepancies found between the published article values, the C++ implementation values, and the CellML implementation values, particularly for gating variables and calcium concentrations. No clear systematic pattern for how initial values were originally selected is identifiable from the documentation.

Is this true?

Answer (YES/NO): YES